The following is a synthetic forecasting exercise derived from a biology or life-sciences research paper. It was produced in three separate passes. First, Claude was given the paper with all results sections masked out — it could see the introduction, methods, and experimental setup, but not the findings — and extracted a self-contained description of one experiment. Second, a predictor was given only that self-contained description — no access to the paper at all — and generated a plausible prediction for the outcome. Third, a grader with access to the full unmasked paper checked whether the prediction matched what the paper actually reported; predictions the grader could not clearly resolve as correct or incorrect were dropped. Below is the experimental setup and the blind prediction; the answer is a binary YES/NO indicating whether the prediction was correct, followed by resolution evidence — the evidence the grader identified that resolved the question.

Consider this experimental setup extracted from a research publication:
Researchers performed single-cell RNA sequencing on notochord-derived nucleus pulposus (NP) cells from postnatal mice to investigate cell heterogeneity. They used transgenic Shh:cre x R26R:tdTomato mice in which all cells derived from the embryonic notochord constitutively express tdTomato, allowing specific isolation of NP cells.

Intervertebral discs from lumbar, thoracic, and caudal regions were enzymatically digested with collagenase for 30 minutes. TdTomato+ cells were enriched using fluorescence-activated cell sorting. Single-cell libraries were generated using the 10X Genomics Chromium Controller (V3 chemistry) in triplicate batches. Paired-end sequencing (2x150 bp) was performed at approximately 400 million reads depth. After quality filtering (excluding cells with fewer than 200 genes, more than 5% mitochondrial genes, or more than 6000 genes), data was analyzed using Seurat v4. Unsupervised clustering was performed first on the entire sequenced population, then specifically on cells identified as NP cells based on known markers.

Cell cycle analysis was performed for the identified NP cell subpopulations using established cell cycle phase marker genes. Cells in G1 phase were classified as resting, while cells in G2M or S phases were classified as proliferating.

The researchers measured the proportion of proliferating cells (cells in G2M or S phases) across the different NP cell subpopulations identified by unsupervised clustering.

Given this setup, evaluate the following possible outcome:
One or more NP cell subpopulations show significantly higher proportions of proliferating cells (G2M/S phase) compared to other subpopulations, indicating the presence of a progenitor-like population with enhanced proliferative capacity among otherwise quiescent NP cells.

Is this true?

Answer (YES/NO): NO